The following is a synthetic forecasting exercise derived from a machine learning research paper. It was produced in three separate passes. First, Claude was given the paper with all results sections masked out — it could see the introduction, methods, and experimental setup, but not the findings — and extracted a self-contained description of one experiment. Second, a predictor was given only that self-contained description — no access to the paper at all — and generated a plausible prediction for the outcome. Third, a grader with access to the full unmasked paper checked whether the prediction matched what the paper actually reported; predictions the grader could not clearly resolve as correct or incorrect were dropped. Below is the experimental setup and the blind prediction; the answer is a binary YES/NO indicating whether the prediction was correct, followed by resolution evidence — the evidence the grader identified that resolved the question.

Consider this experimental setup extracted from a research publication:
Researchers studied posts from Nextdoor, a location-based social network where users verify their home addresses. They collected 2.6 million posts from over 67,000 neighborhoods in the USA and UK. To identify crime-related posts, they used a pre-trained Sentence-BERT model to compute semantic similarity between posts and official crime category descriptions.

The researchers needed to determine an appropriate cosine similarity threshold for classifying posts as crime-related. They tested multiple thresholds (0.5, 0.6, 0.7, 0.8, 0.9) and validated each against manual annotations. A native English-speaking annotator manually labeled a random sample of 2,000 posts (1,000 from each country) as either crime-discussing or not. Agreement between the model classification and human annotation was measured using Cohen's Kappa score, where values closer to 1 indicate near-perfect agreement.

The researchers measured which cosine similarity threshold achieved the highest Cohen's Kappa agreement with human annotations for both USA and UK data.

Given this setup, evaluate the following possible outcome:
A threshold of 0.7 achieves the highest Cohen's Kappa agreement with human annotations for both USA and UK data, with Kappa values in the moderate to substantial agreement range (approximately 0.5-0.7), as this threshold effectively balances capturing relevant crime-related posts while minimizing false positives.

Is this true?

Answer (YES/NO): NO